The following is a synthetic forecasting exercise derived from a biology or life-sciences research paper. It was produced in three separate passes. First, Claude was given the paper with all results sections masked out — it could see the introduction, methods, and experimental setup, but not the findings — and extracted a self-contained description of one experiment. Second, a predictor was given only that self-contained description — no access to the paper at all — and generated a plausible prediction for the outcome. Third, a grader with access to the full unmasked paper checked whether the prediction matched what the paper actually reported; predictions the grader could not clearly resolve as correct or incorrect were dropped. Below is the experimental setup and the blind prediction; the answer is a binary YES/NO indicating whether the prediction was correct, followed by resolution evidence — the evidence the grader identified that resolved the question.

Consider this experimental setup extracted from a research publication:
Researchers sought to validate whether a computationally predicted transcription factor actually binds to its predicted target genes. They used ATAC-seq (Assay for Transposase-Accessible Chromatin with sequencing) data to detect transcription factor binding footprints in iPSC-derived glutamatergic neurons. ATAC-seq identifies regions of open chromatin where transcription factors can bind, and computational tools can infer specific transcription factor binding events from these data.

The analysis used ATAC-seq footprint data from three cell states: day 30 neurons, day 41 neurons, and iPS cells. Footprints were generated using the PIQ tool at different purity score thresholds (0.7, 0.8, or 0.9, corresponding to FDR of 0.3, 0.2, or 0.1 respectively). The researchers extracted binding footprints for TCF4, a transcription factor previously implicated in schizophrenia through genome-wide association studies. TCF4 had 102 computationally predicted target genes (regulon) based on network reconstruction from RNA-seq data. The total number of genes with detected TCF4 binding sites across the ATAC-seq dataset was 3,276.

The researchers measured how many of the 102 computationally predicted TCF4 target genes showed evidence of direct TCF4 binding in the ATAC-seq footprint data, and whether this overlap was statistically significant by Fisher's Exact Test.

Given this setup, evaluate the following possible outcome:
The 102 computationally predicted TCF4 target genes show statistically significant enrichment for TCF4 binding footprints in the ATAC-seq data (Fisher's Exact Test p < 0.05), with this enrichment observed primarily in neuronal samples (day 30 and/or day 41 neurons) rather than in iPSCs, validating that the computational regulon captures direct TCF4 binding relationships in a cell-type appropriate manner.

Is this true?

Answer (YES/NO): NO